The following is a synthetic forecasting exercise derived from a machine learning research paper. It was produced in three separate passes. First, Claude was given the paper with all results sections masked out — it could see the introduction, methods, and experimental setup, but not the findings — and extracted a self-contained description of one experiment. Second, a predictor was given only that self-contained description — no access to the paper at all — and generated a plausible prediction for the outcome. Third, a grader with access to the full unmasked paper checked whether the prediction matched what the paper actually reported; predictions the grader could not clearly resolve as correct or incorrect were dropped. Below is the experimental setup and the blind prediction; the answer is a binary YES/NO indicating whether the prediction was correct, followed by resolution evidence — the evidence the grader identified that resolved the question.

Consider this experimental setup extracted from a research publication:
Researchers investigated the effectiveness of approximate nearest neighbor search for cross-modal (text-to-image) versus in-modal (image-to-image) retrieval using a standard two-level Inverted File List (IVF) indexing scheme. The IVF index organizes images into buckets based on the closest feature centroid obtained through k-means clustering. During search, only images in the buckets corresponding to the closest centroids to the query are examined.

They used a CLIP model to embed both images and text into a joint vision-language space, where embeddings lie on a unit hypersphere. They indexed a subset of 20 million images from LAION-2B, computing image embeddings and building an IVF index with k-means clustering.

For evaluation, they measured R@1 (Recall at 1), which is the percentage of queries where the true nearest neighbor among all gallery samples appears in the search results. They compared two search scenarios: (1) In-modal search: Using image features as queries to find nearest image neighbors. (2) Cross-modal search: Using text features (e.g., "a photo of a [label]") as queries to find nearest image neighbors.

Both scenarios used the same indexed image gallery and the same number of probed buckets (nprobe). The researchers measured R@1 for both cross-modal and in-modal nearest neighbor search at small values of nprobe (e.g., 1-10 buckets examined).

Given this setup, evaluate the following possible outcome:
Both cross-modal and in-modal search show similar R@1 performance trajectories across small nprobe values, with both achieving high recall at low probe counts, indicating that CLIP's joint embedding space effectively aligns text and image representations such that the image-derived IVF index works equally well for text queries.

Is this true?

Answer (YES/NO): NO